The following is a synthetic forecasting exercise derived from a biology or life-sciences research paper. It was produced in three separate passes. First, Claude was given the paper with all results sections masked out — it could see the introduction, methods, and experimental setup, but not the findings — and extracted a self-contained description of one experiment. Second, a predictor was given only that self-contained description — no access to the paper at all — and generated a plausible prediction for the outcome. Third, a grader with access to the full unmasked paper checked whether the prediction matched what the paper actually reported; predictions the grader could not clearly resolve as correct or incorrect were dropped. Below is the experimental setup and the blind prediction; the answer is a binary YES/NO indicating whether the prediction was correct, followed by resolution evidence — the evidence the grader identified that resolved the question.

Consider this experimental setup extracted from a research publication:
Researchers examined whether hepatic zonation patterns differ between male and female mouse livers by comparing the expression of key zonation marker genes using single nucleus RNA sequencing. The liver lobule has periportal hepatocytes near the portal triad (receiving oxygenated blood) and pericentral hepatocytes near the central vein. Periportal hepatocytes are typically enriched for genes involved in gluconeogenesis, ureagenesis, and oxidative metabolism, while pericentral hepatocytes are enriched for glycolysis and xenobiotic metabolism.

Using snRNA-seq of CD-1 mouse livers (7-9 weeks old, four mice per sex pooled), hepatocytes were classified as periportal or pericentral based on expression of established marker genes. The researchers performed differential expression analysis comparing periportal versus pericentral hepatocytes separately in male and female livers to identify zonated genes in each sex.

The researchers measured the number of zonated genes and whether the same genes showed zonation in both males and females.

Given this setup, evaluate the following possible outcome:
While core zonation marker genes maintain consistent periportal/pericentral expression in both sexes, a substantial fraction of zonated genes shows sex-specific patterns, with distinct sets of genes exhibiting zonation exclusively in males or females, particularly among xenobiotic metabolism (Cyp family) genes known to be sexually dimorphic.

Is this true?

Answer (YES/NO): YES